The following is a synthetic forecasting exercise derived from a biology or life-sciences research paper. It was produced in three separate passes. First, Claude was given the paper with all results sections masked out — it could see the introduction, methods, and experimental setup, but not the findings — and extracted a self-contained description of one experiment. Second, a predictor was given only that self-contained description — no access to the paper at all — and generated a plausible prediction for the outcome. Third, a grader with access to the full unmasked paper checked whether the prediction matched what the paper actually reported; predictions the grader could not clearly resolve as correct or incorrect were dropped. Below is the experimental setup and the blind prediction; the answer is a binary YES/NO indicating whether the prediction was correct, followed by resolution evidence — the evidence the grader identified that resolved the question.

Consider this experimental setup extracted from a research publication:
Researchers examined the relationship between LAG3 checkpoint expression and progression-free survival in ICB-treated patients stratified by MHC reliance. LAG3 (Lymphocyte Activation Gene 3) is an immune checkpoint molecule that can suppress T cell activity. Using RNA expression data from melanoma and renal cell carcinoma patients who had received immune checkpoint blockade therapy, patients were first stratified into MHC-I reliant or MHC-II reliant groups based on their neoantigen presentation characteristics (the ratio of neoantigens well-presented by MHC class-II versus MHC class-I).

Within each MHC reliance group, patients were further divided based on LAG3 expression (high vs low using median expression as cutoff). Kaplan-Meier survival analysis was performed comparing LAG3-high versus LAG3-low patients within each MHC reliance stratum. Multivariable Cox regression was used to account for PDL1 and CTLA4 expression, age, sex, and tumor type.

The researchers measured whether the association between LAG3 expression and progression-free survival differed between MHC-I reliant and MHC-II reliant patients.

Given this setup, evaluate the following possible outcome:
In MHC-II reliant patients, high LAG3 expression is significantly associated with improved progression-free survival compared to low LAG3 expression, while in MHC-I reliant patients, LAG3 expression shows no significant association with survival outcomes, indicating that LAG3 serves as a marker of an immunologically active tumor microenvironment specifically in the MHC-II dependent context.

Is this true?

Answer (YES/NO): YES